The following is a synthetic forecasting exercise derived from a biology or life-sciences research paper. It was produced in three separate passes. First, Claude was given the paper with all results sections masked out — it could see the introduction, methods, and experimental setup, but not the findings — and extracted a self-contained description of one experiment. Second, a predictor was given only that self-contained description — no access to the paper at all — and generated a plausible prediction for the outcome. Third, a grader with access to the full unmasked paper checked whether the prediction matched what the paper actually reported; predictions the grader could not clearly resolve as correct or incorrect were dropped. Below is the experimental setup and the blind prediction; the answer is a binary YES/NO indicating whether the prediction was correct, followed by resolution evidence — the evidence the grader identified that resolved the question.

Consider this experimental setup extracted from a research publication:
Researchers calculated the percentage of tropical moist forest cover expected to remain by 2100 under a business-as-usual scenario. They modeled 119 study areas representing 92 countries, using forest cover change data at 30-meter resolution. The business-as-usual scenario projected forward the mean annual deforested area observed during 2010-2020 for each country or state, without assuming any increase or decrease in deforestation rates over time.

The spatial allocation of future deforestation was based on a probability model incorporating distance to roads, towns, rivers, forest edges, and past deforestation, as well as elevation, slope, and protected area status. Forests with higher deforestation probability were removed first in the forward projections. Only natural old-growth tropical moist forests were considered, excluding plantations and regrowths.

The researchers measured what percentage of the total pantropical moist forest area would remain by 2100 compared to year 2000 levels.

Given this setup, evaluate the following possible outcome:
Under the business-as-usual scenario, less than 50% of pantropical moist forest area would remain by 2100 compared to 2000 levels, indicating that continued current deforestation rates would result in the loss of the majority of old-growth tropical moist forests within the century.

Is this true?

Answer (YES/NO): NO